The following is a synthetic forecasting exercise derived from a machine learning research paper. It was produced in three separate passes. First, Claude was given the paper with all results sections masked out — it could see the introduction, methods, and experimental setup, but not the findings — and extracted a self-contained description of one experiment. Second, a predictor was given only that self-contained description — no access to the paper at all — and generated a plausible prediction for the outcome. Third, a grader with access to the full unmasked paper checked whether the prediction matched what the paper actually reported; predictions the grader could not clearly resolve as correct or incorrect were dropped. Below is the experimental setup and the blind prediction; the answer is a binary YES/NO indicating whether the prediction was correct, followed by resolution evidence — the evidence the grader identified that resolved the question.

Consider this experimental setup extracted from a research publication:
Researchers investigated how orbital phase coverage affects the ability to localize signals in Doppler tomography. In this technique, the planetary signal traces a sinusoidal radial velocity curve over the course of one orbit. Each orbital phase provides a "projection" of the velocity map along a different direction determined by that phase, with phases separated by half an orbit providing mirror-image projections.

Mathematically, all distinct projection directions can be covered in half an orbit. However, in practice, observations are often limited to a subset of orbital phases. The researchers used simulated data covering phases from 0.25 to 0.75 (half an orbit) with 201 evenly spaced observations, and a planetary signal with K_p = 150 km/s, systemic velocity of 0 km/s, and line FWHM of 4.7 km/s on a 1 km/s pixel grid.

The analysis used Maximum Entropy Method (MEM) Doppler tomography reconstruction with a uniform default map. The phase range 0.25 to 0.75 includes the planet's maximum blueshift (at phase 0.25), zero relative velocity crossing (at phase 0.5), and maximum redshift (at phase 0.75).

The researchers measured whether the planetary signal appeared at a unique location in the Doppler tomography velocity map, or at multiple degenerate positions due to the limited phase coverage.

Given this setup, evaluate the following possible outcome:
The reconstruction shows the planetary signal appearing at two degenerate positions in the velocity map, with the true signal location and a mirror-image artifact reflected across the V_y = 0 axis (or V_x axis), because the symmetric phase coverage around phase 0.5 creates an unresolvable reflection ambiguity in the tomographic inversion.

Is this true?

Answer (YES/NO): NO